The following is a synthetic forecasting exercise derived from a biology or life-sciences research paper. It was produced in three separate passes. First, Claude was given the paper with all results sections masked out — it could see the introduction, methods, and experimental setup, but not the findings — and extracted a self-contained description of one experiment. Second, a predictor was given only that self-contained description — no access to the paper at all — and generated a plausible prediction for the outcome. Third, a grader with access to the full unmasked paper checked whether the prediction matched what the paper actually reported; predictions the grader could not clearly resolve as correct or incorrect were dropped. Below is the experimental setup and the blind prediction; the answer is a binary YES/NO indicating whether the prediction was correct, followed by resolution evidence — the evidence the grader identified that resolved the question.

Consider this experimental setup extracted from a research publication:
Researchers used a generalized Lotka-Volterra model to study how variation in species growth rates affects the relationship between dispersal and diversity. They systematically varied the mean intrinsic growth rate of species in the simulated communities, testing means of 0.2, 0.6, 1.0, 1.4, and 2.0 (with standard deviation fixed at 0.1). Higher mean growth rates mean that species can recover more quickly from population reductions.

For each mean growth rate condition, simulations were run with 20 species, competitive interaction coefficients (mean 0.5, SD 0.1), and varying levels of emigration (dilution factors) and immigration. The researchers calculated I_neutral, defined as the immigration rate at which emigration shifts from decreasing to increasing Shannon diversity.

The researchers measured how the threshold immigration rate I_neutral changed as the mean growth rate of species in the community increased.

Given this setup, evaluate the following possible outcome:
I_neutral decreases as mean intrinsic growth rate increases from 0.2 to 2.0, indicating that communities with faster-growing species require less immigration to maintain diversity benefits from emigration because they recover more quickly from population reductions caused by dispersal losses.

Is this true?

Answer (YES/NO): YES